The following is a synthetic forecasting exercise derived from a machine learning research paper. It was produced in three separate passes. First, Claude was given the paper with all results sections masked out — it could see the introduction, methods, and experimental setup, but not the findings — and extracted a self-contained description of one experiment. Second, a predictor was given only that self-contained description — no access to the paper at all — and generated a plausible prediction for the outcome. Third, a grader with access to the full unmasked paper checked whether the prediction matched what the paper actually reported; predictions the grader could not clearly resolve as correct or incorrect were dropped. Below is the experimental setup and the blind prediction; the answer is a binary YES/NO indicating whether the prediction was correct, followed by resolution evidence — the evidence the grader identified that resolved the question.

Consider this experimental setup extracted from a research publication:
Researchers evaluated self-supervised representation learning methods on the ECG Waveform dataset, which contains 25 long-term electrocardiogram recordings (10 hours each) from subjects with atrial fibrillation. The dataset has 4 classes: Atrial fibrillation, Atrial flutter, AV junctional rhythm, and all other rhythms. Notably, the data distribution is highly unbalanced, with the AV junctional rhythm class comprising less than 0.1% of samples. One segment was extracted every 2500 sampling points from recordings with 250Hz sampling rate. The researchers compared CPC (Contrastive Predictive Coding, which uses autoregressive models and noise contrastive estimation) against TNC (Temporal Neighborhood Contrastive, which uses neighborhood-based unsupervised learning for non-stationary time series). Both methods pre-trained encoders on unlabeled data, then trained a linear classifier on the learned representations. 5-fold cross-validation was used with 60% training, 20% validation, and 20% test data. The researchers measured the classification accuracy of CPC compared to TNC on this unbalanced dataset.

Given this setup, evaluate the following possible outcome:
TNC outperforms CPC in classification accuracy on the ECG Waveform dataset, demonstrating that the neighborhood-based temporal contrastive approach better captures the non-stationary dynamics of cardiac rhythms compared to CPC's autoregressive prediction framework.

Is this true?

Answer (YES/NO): YES